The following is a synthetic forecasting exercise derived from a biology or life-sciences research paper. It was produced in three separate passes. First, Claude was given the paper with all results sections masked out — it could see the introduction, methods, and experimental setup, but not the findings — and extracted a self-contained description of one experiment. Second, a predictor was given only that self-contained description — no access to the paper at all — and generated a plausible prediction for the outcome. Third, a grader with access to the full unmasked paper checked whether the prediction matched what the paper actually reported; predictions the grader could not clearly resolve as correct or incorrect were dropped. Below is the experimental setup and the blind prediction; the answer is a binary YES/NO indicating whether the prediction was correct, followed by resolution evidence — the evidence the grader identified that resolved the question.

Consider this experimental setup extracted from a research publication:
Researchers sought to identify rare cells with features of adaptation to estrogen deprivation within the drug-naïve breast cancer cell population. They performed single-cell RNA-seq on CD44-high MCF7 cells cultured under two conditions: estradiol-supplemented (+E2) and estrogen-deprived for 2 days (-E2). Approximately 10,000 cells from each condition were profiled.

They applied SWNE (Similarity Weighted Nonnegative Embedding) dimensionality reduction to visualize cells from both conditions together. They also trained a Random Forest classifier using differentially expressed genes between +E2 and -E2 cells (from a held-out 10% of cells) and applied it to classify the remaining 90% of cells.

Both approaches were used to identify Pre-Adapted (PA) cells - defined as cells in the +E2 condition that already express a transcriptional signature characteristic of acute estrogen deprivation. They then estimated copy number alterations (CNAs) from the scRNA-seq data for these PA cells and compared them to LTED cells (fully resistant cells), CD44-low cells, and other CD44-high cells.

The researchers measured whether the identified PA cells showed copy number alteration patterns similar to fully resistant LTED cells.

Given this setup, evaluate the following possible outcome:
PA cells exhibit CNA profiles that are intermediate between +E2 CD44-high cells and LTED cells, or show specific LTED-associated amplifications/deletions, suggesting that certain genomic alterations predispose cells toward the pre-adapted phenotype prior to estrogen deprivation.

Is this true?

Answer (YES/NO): NO